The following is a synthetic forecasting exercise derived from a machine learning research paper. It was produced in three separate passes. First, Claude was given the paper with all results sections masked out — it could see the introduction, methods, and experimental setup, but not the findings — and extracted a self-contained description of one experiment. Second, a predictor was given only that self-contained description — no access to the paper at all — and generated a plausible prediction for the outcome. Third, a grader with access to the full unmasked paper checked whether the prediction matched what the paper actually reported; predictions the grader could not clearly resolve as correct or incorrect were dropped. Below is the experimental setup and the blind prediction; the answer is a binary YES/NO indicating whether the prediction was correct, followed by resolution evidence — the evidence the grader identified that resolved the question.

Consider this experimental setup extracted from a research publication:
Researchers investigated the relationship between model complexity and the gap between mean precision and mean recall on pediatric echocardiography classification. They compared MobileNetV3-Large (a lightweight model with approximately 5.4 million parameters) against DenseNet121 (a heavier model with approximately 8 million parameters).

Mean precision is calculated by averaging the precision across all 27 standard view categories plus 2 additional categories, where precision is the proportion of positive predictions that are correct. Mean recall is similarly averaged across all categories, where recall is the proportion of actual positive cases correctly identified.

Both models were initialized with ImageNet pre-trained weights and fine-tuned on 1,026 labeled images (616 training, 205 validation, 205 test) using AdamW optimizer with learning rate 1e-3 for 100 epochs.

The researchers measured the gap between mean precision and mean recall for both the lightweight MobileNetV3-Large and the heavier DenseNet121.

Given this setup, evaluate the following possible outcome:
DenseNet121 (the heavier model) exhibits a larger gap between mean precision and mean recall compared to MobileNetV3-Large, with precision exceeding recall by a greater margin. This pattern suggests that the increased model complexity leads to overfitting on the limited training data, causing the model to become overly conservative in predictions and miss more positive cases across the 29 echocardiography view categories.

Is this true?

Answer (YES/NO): NO